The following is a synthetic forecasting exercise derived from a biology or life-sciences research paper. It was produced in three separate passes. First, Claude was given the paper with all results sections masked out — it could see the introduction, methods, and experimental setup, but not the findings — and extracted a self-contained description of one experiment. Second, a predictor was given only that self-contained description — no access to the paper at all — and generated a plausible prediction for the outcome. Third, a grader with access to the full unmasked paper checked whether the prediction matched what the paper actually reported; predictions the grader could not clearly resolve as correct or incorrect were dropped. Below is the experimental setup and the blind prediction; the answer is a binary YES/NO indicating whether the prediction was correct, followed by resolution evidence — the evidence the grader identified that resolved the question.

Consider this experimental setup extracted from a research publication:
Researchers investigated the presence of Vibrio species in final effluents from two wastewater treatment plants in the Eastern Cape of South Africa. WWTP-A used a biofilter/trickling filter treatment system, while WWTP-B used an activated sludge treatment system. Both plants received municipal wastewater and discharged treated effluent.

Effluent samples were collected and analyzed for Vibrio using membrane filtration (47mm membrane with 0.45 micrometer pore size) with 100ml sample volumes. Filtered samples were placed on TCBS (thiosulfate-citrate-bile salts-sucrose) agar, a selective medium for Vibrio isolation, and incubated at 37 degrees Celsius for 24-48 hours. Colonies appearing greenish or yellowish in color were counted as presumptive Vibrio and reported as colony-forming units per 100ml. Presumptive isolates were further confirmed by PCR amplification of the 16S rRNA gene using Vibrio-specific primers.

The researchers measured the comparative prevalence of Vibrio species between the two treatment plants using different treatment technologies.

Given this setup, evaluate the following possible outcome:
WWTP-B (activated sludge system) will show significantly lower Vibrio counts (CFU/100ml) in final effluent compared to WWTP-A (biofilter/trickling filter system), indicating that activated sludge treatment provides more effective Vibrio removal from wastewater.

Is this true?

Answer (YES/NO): YES